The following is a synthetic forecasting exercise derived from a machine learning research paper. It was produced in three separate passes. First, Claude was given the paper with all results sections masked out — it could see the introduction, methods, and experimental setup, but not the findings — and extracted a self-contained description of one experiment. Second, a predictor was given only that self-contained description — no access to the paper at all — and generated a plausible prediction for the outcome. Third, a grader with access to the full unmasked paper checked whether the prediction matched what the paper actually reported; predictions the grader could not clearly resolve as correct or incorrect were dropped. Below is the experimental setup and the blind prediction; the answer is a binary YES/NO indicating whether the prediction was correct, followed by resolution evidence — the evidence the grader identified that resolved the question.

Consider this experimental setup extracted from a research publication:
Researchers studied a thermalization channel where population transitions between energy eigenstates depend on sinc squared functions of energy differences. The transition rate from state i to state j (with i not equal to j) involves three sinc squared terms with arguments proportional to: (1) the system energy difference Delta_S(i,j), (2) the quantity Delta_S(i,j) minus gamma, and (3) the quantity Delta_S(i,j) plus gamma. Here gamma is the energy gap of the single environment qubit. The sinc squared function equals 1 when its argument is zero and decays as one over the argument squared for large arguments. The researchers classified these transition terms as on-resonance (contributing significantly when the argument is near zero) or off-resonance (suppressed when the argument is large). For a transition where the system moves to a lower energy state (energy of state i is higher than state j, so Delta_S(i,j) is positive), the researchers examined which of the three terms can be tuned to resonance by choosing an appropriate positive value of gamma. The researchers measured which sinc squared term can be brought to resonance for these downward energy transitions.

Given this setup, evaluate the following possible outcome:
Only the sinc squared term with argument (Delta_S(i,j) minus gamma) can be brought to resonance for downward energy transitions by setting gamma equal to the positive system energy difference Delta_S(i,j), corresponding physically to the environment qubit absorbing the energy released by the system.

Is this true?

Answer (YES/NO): YES